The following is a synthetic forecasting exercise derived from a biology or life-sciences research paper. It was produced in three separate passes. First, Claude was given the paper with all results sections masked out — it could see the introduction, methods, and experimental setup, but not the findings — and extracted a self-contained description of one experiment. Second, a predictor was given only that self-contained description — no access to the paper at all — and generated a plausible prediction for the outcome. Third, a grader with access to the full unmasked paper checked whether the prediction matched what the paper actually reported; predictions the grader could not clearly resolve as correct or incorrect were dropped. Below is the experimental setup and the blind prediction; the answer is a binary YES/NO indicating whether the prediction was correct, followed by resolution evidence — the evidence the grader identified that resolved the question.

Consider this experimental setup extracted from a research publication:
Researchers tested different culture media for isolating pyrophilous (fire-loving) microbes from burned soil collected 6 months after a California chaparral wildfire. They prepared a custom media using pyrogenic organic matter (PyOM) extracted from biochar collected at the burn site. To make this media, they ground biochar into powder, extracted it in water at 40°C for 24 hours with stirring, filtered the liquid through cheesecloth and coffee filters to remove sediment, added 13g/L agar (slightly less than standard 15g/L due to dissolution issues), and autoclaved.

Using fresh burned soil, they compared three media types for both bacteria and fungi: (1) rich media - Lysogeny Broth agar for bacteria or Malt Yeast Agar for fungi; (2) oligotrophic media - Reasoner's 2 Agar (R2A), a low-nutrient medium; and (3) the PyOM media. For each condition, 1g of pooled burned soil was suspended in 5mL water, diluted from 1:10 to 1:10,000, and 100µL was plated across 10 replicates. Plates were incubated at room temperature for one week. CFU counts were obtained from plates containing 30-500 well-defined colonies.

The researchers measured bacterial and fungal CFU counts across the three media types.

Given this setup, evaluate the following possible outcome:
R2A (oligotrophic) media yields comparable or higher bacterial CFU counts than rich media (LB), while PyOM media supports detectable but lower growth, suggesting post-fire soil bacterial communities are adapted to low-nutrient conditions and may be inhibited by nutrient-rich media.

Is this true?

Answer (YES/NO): NO